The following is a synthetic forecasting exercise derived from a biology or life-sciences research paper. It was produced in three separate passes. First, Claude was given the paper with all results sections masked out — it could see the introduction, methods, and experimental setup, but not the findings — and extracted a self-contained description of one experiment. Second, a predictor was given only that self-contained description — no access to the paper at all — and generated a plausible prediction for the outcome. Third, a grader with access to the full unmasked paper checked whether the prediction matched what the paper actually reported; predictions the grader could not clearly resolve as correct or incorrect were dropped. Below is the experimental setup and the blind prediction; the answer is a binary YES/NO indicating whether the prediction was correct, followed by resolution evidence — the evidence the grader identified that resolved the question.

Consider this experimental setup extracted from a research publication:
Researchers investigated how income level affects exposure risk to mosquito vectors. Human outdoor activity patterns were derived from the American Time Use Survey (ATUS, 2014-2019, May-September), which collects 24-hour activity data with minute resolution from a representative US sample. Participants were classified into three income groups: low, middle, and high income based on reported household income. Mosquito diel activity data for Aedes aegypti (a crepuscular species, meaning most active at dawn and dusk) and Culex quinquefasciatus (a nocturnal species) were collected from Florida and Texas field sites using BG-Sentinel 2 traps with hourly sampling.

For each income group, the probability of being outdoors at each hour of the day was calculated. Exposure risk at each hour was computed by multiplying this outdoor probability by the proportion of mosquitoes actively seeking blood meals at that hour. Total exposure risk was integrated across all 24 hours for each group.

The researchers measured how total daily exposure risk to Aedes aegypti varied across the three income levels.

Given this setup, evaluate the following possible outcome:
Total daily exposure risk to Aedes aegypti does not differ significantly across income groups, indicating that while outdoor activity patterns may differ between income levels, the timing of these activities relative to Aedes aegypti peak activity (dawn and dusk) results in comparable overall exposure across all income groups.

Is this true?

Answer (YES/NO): YES